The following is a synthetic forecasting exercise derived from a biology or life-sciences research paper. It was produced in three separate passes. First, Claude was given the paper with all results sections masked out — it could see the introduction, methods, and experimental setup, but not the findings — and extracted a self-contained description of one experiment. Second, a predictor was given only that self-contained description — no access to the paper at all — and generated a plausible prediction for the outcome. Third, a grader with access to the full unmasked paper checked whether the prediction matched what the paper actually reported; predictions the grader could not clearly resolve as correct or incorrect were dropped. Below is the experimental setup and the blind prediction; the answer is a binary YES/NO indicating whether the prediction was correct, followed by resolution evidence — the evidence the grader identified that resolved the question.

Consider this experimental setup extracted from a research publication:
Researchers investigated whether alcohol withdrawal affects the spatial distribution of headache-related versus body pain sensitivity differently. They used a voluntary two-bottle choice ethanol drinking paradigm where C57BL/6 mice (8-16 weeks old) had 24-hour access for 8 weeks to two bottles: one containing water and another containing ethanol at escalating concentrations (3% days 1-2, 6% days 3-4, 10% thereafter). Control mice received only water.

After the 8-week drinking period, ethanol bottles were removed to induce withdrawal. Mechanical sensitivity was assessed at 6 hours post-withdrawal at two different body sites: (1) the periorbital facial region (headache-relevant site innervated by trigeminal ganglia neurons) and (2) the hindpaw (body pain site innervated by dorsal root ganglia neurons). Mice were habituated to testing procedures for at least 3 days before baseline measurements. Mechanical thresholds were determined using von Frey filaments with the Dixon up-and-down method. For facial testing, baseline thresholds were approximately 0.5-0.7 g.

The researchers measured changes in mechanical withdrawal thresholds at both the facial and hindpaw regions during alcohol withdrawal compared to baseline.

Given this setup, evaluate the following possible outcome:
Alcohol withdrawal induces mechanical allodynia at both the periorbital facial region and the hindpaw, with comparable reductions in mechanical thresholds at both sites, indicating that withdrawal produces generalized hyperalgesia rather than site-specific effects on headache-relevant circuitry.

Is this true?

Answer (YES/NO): NO